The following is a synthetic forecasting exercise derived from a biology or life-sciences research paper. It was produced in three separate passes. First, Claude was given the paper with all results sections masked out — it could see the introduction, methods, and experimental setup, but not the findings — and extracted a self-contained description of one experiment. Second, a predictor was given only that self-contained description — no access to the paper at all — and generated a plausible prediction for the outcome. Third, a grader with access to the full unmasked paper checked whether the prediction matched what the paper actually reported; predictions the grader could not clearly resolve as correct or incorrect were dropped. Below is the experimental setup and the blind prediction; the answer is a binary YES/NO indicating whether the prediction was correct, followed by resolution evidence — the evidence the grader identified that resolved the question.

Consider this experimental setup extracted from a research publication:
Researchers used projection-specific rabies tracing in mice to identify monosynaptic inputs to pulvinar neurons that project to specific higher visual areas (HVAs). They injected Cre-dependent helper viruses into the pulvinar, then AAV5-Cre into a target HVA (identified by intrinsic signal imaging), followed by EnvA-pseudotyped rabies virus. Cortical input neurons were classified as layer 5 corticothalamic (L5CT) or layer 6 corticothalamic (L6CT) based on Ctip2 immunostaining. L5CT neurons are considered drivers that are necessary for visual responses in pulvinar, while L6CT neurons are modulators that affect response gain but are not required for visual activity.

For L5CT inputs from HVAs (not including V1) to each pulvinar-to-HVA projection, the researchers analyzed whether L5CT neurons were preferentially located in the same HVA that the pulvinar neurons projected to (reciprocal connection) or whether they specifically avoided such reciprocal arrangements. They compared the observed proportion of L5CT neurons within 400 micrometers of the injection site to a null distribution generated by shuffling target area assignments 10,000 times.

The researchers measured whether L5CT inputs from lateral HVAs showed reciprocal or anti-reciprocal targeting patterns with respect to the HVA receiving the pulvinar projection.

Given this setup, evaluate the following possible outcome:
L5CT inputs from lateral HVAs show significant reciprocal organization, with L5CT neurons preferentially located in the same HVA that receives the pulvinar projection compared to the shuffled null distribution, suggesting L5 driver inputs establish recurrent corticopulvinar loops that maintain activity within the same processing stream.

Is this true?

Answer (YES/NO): NO